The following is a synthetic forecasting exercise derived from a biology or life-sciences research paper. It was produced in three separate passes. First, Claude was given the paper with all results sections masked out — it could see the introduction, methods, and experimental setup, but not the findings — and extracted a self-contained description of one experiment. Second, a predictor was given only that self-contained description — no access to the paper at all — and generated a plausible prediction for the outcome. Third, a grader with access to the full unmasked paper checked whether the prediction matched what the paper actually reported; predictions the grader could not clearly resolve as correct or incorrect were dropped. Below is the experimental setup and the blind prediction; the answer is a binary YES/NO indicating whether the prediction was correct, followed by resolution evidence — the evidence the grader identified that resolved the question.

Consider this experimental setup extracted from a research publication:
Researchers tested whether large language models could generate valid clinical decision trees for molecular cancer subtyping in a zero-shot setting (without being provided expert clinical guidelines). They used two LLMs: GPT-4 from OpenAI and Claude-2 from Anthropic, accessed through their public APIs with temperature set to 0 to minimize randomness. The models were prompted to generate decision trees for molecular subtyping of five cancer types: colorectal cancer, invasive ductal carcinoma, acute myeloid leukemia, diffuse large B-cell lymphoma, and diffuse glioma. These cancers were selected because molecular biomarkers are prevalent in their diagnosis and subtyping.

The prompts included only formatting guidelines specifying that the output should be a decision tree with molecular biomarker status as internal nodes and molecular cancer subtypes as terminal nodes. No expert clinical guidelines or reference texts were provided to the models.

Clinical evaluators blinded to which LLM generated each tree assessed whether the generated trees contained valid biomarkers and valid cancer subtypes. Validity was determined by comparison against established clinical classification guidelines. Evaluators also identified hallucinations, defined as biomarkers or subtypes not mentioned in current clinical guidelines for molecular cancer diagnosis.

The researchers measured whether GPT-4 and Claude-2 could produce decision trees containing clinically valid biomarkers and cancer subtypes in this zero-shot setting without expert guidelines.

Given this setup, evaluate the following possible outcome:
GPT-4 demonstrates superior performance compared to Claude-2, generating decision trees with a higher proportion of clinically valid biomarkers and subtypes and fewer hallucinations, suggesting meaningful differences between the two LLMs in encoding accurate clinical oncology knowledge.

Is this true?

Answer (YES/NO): NO